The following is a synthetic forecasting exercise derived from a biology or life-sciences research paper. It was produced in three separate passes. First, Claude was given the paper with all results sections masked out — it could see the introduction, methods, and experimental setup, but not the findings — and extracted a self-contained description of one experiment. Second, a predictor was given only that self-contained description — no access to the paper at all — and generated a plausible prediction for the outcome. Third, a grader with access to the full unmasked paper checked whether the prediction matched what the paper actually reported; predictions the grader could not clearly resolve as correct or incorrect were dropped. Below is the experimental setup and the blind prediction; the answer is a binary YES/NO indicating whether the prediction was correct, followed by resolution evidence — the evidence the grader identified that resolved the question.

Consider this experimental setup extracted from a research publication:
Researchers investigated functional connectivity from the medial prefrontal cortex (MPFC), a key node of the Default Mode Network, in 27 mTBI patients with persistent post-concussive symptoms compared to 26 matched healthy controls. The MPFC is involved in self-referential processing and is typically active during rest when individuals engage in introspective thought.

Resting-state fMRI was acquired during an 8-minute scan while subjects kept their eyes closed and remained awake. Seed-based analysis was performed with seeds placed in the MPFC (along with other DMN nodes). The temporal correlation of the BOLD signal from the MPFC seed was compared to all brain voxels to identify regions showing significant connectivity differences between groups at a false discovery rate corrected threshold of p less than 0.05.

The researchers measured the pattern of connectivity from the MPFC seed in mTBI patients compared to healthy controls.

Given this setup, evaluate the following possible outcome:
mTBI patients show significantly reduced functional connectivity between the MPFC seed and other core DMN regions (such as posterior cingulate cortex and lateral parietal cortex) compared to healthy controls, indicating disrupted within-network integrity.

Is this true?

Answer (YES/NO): NO